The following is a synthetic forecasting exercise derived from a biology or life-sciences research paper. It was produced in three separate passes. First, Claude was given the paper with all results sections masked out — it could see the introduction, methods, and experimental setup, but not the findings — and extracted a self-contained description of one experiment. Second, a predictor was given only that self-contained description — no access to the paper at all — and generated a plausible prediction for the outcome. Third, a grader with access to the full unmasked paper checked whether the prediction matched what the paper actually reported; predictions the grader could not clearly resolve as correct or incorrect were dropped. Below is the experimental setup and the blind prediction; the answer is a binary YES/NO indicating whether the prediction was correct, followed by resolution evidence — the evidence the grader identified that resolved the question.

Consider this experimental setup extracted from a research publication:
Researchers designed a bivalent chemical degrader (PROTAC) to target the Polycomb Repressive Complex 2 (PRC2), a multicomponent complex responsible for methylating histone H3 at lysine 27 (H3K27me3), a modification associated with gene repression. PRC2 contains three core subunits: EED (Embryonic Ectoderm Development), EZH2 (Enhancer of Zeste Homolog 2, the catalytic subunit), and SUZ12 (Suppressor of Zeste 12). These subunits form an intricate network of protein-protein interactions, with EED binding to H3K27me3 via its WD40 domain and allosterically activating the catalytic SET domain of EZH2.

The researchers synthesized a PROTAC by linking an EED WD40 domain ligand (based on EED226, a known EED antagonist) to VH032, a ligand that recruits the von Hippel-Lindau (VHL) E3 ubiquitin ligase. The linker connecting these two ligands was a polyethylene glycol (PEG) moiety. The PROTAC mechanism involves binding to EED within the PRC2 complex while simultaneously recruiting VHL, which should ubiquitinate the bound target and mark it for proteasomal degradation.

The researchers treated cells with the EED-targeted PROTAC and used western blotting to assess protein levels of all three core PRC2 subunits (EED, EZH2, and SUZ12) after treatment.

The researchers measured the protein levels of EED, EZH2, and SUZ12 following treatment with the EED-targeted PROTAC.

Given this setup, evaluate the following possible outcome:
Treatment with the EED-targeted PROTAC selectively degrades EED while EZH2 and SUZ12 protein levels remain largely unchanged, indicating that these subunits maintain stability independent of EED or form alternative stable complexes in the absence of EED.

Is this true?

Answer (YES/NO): NO